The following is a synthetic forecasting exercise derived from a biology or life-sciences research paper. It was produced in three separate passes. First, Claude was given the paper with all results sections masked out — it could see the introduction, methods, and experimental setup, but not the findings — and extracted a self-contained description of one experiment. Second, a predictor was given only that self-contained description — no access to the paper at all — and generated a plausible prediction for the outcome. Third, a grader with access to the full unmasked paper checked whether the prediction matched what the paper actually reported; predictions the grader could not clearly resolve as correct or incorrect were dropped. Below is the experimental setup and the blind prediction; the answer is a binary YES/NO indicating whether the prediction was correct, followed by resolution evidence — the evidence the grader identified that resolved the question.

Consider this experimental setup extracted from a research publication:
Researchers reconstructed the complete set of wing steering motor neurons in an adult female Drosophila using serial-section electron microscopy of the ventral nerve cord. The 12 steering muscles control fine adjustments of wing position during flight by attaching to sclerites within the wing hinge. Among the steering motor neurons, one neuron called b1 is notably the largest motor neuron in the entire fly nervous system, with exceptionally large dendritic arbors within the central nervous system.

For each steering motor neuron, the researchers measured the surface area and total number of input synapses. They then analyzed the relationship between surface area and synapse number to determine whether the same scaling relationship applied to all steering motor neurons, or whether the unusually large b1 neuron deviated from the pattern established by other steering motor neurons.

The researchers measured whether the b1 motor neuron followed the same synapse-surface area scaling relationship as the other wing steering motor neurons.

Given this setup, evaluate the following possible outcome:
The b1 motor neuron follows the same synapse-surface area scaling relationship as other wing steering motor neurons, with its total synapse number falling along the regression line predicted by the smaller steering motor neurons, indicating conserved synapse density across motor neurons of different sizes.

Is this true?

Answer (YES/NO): NO